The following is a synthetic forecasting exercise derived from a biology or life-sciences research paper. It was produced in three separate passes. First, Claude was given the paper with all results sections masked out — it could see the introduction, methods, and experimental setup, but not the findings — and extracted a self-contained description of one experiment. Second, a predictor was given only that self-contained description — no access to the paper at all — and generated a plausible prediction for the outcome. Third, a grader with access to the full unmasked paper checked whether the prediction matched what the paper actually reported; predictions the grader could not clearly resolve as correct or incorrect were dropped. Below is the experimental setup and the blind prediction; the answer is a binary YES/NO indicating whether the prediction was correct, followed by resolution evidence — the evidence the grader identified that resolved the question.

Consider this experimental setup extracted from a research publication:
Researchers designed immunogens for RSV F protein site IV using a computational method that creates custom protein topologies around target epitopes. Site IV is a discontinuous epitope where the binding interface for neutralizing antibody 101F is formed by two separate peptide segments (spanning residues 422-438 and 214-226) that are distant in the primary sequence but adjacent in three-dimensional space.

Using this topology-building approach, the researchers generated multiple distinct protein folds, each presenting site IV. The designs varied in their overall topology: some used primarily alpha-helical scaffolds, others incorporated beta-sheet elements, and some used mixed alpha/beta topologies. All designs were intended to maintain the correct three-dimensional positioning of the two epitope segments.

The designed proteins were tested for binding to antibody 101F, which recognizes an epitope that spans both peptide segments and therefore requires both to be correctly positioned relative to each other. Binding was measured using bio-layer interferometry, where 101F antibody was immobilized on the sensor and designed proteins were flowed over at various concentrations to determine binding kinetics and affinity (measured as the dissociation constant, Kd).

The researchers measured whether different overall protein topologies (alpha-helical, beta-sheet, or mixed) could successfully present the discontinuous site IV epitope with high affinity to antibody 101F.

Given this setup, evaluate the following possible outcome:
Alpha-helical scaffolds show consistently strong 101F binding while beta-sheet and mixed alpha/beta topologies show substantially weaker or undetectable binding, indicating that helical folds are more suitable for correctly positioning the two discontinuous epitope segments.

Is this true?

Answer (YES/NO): NO